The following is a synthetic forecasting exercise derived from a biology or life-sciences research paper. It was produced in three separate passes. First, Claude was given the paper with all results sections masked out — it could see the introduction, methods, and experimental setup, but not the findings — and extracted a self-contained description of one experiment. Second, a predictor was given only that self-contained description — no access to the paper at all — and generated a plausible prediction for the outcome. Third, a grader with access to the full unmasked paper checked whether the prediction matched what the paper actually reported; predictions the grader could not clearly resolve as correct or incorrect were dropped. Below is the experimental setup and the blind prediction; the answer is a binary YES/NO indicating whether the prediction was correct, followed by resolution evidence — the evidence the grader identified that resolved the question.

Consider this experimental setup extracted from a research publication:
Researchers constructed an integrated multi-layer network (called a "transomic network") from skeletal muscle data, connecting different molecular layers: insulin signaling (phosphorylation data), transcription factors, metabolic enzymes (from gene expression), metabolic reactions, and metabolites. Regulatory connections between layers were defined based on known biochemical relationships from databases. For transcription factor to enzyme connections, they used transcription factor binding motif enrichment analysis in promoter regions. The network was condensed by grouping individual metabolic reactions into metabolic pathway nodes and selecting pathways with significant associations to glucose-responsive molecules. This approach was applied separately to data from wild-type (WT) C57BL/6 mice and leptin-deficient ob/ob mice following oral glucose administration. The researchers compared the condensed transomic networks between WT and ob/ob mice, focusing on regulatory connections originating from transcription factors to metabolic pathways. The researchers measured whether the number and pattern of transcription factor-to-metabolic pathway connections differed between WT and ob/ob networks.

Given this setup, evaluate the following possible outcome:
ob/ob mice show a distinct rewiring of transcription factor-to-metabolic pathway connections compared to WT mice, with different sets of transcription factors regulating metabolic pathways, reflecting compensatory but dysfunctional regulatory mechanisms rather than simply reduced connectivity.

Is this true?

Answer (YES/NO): YES